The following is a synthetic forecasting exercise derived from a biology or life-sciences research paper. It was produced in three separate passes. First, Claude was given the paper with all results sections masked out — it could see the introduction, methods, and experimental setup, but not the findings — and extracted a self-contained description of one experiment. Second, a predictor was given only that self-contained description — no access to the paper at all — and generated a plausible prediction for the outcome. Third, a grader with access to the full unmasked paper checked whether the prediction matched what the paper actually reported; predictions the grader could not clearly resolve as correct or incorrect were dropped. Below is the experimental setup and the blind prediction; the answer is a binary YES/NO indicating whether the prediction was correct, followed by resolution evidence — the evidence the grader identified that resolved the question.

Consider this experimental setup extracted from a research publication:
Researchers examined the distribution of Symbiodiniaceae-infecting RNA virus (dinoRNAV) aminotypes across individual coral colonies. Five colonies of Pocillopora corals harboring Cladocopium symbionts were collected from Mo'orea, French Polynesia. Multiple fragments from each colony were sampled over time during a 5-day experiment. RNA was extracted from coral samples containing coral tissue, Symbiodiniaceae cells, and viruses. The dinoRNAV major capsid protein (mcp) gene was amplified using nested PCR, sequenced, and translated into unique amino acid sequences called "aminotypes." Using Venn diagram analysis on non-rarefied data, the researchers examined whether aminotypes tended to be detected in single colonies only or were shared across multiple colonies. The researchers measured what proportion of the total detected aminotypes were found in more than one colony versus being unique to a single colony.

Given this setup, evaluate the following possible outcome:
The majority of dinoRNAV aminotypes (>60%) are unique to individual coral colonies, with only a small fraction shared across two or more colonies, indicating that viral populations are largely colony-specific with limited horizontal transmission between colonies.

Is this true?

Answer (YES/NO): NO